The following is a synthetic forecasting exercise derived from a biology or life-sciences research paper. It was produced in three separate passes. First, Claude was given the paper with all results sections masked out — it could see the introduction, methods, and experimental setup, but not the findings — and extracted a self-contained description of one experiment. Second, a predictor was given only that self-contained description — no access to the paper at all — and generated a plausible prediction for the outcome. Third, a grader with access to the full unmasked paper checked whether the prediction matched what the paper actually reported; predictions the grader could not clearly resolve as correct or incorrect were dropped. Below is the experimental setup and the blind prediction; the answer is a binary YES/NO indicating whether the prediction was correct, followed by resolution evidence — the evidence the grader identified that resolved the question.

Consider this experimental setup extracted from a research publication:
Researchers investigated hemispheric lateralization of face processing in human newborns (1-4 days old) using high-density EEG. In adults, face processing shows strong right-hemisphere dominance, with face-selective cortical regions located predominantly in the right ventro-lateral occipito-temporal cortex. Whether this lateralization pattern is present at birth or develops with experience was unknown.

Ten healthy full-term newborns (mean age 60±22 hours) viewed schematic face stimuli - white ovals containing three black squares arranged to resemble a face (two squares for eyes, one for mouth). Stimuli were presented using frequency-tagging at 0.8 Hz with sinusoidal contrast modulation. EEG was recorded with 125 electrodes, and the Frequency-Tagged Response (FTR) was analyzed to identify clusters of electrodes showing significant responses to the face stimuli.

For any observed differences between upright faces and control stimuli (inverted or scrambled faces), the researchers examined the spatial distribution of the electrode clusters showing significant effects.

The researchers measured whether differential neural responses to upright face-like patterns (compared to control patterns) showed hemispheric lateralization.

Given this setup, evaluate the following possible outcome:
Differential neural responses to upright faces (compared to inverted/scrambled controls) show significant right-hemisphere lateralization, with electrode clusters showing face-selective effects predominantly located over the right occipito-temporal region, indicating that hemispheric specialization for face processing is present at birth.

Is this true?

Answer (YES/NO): NO